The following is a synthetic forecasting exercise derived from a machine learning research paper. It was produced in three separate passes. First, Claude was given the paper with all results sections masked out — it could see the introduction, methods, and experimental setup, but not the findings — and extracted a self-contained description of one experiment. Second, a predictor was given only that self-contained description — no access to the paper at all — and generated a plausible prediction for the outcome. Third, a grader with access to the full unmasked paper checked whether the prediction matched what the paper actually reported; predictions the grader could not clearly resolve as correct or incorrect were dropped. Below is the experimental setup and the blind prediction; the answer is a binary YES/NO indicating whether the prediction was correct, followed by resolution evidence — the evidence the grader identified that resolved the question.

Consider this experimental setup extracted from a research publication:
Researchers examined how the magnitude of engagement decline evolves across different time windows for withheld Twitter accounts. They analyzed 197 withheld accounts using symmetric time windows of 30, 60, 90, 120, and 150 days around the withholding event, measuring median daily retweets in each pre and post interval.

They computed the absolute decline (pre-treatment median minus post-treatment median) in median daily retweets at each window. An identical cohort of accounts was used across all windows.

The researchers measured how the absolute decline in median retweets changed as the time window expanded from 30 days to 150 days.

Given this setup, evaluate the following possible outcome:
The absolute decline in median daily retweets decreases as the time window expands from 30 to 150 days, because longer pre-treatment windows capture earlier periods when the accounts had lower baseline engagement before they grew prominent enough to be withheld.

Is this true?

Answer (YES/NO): YES